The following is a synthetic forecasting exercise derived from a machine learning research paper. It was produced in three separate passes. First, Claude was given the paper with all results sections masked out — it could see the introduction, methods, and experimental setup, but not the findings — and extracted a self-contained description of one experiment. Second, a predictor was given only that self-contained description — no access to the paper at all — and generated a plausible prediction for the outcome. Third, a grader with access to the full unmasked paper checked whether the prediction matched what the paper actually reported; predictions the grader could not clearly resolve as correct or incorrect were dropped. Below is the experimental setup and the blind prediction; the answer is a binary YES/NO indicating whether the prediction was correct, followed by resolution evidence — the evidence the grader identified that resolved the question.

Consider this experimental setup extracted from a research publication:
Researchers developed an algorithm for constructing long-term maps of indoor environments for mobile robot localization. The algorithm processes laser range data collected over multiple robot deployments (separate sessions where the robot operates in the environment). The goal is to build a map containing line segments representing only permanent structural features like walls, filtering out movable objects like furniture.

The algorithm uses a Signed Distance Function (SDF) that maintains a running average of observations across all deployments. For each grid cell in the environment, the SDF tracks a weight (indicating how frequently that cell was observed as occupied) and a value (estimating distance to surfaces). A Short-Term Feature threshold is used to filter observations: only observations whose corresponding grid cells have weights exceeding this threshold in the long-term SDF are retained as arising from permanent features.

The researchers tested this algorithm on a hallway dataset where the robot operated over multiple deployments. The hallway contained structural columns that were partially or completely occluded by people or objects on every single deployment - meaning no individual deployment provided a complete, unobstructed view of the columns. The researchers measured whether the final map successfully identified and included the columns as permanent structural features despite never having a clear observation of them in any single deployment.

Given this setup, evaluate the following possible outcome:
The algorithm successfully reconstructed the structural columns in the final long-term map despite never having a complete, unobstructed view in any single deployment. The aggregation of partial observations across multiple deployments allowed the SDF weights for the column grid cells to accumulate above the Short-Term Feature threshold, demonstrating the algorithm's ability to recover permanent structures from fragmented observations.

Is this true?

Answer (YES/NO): YES